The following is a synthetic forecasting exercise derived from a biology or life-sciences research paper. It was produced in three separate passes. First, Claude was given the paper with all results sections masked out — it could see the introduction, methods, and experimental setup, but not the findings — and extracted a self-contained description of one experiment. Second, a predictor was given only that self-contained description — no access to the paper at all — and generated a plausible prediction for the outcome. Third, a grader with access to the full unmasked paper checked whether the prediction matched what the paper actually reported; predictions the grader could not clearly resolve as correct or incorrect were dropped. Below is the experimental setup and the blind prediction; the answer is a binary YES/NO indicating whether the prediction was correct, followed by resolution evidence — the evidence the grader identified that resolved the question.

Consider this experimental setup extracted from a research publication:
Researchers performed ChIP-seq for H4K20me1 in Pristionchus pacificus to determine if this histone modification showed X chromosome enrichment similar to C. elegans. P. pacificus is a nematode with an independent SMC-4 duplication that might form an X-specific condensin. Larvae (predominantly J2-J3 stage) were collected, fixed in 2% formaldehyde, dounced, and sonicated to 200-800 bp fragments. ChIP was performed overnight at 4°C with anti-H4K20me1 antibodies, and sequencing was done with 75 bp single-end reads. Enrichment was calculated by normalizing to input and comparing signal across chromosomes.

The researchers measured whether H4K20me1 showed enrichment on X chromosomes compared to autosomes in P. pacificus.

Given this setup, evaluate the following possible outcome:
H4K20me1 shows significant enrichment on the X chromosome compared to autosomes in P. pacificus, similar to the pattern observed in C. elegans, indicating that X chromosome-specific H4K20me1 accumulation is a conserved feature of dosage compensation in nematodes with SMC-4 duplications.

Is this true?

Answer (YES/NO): YES